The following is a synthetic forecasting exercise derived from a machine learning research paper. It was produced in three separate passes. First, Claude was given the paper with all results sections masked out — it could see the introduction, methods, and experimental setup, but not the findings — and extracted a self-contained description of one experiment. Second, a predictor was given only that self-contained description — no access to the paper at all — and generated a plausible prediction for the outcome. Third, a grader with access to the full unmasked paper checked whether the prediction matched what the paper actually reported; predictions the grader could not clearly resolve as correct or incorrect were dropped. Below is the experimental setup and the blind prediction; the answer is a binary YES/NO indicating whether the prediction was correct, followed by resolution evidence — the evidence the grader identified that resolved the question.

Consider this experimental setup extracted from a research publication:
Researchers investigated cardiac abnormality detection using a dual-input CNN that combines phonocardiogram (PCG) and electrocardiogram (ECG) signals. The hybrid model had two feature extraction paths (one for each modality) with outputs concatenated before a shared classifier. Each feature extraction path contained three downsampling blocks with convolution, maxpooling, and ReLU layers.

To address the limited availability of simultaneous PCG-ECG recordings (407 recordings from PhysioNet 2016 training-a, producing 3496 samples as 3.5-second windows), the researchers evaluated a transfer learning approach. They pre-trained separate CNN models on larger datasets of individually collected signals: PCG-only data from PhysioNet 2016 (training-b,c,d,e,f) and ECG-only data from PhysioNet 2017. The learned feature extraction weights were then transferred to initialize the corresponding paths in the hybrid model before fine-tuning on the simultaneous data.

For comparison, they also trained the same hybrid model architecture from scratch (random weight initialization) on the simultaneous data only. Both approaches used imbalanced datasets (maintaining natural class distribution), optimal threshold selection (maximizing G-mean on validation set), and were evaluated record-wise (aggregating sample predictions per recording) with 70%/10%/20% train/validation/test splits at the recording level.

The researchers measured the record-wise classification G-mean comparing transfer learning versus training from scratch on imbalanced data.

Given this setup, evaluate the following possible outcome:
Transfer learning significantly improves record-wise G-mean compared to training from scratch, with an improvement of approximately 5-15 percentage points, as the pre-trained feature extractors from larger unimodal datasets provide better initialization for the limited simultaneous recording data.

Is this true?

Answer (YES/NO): NO